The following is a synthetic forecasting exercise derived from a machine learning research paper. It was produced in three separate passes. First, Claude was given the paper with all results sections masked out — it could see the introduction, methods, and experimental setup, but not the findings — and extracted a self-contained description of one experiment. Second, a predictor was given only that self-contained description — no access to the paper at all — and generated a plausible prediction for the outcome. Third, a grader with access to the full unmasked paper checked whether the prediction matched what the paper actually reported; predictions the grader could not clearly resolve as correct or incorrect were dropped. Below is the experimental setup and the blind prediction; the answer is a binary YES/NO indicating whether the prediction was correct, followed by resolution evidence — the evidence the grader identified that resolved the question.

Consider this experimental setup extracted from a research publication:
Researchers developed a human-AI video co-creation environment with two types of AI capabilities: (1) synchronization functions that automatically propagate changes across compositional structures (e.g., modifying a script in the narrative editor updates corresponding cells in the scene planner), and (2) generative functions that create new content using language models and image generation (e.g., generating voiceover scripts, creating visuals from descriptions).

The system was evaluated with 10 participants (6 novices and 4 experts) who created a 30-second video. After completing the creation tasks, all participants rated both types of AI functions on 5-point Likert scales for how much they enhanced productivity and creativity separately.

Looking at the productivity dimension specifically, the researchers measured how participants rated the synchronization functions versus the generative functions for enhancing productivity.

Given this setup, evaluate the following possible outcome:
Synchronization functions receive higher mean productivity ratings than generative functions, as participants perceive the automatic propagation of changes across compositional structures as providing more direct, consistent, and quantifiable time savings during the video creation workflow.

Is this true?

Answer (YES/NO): YES